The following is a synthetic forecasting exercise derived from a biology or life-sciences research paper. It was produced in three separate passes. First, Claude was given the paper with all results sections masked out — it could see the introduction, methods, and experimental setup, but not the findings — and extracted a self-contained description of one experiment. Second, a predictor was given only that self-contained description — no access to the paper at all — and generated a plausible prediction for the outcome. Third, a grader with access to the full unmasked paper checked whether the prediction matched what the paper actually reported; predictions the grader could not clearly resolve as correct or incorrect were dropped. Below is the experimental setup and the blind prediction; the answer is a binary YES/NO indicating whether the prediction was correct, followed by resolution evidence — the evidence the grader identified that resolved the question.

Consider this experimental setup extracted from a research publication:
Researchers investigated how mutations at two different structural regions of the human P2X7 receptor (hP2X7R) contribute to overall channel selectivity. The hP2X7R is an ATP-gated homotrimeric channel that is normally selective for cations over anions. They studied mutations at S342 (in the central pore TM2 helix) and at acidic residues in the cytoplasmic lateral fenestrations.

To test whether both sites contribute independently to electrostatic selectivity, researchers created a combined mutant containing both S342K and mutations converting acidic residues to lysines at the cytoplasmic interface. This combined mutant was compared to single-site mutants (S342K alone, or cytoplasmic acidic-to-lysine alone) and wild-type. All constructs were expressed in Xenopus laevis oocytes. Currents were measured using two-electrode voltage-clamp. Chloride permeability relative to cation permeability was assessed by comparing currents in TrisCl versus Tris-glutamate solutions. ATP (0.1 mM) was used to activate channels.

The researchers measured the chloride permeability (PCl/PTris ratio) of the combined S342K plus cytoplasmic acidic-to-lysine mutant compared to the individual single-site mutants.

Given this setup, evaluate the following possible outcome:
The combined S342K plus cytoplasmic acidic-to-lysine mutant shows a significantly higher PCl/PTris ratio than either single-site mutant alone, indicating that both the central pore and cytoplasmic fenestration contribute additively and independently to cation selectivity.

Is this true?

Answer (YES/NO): NO